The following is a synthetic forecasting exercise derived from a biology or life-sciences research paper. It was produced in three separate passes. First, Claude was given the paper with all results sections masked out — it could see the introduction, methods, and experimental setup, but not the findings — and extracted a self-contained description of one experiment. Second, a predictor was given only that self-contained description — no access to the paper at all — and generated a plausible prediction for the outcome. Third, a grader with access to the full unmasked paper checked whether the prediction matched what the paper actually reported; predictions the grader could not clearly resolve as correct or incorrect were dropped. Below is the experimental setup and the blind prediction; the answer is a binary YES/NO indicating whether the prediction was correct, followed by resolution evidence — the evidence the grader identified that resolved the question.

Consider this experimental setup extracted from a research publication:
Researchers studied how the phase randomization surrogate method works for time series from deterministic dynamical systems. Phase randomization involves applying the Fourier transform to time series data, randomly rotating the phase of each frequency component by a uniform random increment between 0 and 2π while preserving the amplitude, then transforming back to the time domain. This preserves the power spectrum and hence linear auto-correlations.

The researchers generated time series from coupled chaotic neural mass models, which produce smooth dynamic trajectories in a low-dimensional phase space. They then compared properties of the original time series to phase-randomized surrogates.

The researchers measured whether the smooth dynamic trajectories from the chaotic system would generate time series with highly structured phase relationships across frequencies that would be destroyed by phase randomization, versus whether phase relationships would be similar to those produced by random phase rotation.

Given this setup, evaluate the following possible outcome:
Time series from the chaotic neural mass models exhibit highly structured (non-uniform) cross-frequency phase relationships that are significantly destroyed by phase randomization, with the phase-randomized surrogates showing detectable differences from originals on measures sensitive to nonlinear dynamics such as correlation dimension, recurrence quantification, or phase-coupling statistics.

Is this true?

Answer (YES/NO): YES